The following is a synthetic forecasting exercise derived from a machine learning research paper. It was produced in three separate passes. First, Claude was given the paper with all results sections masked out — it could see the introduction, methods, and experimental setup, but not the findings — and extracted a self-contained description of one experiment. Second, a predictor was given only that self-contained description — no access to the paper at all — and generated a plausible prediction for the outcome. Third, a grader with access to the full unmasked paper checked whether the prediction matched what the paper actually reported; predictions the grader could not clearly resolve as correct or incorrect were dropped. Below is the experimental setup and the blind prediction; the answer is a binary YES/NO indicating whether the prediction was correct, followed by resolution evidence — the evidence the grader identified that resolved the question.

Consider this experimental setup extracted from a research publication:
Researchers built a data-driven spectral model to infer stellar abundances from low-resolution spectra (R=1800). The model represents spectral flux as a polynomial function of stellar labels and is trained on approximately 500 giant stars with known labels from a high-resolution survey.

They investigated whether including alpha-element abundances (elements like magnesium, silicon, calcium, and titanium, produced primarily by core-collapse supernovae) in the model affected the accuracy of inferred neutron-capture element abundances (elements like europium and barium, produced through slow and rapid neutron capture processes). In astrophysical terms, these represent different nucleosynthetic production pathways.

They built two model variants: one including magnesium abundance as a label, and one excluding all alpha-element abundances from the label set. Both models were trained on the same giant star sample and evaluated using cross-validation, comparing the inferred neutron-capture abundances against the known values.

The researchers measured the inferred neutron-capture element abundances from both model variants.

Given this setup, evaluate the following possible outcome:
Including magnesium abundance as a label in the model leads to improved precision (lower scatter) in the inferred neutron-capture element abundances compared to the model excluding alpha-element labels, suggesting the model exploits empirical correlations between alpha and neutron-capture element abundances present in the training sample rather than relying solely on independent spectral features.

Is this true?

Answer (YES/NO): NO